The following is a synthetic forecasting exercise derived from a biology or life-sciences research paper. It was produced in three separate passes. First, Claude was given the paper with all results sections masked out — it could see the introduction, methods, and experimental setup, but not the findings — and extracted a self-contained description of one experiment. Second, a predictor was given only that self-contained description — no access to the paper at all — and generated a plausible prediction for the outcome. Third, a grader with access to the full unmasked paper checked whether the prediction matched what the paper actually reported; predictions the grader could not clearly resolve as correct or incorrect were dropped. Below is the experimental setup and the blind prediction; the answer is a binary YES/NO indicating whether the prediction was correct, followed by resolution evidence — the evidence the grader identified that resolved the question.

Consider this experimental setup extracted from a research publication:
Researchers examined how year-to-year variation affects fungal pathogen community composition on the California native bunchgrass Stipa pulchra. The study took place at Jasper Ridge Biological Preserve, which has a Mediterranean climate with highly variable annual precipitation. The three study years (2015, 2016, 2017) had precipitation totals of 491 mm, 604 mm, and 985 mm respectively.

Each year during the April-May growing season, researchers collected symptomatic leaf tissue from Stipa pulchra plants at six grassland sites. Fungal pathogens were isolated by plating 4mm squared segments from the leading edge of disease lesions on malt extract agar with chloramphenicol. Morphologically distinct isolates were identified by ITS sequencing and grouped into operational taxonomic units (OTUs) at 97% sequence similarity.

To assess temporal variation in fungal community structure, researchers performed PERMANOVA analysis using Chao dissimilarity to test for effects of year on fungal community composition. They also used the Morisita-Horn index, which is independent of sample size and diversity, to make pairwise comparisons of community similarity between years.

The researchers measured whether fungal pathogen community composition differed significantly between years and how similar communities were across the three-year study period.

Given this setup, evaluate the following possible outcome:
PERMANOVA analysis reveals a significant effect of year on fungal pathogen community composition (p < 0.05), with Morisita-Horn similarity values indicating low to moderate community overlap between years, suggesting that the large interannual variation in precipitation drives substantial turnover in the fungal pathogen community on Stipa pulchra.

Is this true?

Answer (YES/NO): NO